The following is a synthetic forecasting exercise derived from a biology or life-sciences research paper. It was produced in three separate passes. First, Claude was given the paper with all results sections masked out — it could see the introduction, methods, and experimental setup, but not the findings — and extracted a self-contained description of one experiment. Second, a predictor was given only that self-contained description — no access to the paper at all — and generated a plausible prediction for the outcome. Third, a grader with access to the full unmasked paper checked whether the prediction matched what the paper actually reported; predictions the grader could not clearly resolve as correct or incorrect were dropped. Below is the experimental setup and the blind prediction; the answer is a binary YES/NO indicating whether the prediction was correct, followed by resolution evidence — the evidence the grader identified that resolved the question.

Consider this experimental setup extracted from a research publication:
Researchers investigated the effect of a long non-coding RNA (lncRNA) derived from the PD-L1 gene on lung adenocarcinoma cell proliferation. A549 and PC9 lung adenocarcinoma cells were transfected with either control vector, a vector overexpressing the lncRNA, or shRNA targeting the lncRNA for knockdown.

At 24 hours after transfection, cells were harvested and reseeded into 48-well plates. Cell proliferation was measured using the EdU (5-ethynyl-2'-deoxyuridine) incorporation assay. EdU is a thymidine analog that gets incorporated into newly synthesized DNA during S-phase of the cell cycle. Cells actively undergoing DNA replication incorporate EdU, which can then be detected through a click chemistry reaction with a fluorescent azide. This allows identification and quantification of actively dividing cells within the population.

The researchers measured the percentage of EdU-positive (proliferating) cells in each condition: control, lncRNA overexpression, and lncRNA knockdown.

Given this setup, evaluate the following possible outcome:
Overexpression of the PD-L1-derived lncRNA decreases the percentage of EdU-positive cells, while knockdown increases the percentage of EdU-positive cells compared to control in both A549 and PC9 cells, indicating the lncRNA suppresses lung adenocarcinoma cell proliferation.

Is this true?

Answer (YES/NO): NO